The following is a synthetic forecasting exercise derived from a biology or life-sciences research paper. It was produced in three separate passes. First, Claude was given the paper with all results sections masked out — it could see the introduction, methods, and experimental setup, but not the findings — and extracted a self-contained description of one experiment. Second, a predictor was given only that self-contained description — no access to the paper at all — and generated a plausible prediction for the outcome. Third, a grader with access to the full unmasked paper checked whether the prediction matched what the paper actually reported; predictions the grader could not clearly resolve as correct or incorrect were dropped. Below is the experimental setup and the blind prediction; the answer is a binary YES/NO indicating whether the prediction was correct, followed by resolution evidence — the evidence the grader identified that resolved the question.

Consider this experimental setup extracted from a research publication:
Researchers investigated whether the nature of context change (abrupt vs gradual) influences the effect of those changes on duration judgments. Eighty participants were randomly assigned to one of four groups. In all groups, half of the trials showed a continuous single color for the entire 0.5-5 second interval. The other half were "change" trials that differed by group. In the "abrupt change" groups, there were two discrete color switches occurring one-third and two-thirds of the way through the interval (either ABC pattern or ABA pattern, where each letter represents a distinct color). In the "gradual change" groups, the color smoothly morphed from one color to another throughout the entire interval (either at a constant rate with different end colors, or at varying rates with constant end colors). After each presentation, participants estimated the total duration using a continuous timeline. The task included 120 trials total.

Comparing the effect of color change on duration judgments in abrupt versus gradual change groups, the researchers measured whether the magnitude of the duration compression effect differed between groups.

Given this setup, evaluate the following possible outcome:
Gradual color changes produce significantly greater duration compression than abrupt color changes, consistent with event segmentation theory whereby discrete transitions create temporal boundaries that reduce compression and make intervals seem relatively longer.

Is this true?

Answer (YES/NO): NO